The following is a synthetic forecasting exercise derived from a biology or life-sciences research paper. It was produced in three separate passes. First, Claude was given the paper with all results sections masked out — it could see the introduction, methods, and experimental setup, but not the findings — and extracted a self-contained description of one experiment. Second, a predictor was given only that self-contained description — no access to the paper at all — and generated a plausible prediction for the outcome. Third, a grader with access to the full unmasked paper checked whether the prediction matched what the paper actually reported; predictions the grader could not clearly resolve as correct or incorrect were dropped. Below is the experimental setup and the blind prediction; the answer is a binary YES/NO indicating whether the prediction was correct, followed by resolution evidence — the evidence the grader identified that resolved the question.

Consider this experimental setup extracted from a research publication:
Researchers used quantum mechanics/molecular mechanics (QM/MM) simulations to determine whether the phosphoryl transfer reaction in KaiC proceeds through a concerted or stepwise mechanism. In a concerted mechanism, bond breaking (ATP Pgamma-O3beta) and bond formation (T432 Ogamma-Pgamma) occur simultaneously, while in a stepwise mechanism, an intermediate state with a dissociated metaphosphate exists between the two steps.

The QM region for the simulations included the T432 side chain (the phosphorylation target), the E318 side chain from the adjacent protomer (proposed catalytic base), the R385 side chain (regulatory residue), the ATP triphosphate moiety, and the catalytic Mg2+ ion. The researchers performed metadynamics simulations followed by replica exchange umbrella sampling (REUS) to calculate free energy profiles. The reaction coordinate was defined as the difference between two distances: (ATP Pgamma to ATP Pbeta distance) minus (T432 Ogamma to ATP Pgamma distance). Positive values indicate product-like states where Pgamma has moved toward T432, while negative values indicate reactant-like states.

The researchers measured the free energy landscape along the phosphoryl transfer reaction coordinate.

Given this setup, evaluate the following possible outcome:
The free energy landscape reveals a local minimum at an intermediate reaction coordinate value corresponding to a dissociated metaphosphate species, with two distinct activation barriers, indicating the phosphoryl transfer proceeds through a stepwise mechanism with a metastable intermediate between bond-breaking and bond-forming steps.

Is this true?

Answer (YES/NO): YES